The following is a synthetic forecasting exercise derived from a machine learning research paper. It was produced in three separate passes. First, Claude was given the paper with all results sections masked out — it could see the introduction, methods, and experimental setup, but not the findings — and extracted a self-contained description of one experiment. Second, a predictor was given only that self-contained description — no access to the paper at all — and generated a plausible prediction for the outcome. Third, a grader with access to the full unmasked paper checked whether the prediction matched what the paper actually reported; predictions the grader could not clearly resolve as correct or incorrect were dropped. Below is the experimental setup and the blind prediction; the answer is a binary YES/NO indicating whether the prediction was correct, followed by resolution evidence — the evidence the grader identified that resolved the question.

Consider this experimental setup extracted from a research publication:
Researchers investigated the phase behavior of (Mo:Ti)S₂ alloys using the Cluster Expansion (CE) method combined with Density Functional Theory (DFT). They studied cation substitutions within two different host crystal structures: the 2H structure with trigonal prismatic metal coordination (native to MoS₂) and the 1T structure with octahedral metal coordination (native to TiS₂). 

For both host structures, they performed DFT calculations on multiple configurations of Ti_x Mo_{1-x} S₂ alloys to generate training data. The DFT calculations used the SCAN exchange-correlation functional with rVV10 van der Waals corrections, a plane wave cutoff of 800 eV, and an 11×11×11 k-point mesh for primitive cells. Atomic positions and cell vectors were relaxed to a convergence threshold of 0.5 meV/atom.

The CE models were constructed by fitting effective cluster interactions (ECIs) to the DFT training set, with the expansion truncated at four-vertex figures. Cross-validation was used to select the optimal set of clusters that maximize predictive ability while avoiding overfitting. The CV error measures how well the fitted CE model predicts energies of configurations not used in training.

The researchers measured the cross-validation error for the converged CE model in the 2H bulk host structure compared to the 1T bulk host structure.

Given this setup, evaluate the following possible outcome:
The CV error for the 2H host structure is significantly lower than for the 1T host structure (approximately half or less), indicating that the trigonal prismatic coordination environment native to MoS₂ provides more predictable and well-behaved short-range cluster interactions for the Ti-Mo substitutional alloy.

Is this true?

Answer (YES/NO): YES